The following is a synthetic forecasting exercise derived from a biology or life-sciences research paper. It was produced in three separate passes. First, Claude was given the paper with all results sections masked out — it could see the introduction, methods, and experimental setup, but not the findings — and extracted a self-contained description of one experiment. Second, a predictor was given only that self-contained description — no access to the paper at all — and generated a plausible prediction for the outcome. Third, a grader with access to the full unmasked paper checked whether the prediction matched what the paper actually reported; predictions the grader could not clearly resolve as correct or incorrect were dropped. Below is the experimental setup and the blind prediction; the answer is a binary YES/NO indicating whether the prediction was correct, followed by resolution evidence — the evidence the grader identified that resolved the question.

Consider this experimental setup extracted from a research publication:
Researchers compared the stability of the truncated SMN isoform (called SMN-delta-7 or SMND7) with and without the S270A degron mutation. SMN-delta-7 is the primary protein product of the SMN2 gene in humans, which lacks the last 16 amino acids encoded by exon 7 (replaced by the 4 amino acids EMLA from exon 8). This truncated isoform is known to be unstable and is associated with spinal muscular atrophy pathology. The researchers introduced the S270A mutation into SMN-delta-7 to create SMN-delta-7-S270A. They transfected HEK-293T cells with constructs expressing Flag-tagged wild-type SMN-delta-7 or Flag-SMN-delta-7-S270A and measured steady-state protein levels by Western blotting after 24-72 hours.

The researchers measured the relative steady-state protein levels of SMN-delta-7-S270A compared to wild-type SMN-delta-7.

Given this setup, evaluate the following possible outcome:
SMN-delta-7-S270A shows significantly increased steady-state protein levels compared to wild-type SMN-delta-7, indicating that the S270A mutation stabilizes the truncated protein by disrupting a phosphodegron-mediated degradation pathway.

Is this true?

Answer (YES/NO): YES